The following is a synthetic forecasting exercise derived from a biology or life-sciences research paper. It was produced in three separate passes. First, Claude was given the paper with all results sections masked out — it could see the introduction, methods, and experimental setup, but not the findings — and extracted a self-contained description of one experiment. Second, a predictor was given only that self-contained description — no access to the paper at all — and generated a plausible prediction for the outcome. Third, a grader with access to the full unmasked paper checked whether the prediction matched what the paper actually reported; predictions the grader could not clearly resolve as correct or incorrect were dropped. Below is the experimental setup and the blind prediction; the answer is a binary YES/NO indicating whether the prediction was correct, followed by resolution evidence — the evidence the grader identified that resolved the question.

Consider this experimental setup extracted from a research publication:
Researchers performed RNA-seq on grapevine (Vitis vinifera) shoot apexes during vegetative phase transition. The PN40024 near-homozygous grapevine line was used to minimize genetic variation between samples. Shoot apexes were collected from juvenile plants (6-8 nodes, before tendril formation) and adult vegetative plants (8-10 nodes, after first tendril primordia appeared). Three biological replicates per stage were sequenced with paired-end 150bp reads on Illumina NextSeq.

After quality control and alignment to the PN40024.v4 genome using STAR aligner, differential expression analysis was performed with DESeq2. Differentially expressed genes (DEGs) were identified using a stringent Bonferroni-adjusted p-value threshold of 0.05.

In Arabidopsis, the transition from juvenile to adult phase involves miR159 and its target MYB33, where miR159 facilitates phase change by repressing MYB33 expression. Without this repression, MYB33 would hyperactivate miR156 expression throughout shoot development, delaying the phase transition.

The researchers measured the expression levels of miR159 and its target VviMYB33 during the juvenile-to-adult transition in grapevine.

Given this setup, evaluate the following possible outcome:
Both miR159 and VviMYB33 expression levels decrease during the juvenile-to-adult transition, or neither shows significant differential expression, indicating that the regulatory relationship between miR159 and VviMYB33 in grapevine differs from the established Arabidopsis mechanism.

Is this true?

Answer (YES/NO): YES